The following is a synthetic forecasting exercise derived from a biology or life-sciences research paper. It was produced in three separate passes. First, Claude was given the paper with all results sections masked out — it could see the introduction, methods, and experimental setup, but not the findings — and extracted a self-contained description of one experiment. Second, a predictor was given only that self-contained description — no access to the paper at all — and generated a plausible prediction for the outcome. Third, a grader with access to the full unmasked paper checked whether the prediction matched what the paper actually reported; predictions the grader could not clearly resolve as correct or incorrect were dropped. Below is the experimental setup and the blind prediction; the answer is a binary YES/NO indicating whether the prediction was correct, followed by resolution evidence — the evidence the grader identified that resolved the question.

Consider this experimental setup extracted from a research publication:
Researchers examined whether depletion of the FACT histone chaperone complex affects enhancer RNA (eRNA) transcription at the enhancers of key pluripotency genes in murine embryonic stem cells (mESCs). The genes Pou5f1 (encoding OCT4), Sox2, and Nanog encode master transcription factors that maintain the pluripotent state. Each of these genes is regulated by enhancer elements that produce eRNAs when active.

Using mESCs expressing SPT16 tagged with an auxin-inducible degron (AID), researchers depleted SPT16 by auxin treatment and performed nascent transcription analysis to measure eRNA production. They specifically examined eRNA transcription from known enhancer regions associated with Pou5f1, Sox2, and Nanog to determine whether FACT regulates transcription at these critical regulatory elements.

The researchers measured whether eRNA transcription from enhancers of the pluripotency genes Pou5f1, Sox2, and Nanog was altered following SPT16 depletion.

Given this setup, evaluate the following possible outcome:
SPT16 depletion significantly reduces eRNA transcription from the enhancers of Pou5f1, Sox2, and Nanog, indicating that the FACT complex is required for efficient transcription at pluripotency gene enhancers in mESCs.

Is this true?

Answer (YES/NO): YES